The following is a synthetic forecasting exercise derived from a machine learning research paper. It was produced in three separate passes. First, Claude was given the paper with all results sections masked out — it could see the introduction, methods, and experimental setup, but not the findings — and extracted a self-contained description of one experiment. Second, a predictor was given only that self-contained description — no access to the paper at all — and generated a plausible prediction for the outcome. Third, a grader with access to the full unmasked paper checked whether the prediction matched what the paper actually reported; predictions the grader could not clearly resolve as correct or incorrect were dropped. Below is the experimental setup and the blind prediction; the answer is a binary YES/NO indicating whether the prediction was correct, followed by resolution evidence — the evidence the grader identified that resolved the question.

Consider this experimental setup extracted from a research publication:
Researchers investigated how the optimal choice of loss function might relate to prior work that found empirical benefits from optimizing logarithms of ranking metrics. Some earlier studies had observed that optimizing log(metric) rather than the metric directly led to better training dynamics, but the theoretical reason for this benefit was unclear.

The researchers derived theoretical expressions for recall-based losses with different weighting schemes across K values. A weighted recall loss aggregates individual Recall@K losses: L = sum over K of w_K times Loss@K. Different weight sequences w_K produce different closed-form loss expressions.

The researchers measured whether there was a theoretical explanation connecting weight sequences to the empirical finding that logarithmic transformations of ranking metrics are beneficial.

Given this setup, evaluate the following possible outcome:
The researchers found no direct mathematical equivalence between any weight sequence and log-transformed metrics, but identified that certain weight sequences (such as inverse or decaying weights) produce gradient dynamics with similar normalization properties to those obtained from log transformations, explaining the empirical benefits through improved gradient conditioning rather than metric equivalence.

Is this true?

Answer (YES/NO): NO